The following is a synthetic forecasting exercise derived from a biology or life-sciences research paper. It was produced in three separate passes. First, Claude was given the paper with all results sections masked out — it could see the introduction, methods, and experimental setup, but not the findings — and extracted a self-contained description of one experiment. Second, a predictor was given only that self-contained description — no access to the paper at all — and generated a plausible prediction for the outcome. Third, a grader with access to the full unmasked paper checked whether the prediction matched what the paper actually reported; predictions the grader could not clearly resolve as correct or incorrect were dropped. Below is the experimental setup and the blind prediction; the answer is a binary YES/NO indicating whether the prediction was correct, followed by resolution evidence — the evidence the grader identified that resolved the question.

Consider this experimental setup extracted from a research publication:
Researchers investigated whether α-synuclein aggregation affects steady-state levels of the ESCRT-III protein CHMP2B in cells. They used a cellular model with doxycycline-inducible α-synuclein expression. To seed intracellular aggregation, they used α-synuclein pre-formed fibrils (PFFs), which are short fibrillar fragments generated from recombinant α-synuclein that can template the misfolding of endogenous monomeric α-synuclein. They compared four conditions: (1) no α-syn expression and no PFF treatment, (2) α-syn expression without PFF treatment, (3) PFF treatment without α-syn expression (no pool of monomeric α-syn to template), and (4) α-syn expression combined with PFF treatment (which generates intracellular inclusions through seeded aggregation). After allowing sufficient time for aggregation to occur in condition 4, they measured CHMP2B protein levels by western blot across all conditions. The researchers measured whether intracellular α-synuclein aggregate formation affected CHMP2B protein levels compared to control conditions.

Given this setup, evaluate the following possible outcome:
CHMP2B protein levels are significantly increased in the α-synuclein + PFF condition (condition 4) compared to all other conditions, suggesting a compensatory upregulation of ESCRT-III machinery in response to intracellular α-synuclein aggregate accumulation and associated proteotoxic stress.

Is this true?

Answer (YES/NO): NO